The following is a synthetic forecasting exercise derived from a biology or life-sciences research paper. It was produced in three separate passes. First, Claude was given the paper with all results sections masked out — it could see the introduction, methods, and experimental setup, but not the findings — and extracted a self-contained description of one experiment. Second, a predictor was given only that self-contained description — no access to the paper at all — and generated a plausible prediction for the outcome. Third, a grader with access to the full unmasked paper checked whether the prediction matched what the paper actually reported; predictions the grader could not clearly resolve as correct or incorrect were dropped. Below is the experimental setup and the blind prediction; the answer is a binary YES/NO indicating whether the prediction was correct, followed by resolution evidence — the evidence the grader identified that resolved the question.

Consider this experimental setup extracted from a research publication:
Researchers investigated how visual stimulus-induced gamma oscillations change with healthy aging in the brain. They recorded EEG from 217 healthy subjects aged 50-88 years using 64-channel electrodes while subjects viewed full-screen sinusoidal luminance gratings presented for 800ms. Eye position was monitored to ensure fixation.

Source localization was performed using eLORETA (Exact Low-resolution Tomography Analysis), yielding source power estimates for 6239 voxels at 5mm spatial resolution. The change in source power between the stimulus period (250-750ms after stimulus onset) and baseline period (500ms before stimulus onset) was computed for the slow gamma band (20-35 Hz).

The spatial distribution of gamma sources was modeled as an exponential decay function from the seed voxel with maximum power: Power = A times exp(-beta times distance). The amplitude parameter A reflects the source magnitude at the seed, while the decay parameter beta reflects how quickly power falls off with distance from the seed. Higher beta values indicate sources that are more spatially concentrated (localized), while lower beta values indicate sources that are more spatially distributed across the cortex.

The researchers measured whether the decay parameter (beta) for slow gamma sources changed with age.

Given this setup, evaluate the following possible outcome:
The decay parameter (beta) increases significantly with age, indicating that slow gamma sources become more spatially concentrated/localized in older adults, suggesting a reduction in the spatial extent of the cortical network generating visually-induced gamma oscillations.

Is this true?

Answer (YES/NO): NO